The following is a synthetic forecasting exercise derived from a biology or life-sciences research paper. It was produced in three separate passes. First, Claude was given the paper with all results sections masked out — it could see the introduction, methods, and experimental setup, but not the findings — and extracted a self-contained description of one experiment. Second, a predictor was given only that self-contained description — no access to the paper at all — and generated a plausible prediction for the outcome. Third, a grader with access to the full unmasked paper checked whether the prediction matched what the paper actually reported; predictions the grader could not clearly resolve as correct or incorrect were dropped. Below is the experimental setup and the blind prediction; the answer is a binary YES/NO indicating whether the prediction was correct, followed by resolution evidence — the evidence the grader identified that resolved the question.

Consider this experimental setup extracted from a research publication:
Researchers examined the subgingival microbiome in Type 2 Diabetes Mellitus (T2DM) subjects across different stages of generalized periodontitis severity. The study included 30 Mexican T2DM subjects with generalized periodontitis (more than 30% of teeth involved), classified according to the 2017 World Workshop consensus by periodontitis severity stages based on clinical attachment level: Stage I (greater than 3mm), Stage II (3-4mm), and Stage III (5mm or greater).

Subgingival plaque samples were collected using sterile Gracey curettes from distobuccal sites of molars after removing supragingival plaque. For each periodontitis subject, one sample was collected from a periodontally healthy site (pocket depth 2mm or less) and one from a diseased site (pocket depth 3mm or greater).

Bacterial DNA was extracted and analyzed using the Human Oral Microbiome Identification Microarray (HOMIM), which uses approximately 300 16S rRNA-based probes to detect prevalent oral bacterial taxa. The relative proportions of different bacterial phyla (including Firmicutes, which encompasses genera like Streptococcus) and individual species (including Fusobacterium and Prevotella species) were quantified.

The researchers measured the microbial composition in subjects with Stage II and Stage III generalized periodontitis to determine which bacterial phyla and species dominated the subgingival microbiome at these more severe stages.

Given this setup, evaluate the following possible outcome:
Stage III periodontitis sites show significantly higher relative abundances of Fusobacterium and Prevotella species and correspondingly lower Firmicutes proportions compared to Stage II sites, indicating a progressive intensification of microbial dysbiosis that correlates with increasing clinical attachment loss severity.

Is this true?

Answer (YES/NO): NO